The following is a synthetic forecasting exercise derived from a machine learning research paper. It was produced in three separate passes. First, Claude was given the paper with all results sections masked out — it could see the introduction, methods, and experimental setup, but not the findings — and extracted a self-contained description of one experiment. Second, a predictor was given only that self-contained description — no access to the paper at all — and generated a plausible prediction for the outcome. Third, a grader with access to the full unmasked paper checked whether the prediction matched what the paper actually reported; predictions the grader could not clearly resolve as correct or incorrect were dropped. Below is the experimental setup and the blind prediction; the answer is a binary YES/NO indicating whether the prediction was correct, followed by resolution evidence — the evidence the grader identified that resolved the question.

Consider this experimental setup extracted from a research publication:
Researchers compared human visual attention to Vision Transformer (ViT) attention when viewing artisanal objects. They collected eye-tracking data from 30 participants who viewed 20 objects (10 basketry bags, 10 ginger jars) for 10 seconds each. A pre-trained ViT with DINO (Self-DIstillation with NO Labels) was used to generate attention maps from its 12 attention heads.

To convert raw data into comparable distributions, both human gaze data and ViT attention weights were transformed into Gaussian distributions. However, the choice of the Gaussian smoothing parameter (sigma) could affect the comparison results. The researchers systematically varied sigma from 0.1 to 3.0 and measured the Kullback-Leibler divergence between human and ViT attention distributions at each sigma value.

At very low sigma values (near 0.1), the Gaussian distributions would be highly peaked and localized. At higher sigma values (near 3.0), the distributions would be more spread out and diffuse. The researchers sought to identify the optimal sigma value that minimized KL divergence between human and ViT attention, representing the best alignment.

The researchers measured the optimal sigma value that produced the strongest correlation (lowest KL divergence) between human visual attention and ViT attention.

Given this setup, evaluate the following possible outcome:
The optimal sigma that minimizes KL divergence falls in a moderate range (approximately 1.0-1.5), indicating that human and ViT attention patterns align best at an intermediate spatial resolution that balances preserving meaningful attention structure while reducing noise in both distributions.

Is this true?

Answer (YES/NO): NO